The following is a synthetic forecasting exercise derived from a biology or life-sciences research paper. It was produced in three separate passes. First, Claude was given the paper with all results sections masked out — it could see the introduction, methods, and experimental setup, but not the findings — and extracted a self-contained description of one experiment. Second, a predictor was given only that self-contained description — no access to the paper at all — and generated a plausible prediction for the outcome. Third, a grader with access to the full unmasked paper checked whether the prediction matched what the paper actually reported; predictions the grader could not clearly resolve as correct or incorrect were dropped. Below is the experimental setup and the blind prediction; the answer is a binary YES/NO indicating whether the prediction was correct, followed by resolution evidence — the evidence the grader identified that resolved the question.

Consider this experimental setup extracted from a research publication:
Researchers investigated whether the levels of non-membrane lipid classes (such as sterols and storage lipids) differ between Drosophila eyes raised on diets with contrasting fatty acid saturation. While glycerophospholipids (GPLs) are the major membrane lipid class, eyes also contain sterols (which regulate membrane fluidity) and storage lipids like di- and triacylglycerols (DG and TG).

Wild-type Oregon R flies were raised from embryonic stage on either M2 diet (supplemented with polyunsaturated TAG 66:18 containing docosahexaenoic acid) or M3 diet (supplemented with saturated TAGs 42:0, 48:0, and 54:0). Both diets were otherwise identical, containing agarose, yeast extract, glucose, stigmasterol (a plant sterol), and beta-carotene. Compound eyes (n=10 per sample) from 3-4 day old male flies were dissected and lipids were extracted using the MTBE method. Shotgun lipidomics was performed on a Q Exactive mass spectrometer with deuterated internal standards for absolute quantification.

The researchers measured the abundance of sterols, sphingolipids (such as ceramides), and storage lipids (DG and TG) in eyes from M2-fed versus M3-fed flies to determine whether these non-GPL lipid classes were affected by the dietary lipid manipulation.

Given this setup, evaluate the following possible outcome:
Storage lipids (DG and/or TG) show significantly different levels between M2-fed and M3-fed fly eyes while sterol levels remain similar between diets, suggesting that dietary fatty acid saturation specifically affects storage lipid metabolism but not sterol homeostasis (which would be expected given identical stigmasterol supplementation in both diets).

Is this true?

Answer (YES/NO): NO